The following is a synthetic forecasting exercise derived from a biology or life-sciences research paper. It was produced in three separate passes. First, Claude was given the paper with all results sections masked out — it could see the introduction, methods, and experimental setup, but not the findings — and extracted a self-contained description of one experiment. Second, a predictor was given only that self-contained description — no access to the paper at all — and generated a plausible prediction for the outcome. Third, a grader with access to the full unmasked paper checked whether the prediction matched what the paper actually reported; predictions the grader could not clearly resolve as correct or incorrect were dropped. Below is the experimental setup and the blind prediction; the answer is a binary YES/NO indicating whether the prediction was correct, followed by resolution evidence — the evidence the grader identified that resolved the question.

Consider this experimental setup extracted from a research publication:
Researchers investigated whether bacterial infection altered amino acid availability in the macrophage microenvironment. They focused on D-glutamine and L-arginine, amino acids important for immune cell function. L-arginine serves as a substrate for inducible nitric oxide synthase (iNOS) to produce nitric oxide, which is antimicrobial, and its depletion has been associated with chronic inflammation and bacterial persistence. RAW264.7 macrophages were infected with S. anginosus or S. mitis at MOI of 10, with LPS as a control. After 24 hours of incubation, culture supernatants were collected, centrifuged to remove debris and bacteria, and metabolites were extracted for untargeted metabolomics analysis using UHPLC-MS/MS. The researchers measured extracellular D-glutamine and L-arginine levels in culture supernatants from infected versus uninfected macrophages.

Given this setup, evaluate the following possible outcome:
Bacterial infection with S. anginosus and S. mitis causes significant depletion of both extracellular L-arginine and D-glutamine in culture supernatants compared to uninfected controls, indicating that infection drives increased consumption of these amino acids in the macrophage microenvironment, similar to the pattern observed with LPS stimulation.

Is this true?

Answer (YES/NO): NO